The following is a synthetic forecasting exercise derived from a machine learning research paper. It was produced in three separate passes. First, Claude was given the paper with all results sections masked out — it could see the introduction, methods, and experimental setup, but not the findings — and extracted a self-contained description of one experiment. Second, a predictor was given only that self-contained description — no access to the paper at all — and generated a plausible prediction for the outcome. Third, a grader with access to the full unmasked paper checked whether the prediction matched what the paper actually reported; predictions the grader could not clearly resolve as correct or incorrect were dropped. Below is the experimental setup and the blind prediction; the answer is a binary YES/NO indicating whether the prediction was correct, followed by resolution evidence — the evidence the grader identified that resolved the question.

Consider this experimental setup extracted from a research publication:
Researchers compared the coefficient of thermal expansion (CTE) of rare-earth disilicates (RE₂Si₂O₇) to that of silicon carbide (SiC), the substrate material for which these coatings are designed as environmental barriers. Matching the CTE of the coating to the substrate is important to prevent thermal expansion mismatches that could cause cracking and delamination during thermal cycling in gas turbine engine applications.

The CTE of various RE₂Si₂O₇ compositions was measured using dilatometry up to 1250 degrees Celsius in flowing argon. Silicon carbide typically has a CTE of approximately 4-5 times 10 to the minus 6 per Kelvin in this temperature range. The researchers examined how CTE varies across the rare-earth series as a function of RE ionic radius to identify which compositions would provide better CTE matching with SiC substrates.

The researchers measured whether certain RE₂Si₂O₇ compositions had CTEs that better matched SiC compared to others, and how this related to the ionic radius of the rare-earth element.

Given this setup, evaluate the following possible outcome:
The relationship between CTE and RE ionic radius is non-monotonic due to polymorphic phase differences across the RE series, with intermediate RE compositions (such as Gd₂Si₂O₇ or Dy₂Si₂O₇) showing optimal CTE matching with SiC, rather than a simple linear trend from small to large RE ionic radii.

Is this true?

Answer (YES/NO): NO